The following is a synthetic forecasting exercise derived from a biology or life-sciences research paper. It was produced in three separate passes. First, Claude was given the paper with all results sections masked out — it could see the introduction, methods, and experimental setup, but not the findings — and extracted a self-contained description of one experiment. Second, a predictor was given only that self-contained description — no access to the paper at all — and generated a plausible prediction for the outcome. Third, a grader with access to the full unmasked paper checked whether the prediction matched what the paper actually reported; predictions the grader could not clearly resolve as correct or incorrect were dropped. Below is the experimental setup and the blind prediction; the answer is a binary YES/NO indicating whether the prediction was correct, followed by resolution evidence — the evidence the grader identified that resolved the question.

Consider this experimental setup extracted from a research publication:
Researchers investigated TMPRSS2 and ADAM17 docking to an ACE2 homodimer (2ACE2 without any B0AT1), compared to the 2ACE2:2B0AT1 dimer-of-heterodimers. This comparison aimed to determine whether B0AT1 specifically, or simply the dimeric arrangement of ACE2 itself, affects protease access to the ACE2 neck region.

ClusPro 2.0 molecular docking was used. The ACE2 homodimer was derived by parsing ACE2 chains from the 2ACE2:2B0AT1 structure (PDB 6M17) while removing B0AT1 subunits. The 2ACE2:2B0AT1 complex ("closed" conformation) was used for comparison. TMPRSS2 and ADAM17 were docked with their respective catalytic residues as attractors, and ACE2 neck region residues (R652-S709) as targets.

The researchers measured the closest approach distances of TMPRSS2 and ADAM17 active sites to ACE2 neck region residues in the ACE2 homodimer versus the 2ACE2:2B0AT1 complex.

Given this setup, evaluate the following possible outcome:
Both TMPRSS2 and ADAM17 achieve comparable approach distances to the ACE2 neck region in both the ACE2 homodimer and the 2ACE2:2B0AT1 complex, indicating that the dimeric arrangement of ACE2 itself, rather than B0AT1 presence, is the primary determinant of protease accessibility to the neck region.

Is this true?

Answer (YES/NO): NO